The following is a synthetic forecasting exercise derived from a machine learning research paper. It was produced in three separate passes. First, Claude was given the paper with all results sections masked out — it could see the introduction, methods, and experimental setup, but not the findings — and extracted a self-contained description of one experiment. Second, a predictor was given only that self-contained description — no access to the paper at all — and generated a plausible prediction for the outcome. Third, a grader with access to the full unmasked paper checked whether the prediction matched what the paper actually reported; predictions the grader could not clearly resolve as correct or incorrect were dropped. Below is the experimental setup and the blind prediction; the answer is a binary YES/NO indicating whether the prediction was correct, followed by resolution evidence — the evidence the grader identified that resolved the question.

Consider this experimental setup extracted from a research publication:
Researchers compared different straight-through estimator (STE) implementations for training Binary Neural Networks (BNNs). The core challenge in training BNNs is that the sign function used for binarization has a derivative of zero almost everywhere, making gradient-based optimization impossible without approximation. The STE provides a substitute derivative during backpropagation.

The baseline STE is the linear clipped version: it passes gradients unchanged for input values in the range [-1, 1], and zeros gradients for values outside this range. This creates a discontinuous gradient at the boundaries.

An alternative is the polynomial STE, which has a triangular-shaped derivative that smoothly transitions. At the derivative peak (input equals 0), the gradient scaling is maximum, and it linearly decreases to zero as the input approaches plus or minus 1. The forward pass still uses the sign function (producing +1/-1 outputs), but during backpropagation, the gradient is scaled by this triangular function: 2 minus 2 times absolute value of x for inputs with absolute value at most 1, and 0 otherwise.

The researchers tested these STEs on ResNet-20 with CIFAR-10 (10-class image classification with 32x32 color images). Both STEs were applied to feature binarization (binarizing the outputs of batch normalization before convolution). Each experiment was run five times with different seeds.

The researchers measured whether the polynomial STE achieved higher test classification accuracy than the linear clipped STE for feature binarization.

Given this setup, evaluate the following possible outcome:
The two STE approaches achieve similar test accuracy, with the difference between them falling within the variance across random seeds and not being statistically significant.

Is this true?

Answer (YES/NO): NO